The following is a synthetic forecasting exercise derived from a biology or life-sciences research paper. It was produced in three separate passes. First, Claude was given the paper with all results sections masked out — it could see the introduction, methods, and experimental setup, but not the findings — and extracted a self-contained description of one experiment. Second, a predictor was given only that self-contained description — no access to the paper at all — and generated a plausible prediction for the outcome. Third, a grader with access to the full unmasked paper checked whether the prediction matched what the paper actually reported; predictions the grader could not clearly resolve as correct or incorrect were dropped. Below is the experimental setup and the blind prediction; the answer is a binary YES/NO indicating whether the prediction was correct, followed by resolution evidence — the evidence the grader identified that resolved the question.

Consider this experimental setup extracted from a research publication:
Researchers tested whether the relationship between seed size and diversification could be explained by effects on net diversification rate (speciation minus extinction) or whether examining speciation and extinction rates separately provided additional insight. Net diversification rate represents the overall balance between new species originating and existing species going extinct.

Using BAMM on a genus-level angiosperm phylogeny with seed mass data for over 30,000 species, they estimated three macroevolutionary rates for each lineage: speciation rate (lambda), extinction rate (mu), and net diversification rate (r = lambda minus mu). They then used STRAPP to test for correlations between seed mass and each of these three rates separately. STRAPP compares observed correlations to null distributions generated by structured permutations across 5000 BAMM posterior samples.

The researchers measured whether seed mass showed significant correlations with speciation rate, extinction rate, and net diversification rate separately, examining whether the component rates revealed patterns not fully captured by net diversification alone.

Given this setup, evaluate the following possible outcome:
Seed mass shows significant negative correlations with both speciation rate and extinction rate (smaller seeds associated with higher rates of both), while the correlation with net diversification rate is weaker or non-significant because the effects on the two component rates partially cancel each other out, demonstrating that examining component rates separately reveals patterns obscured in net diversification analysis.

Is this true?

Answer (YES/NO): NO